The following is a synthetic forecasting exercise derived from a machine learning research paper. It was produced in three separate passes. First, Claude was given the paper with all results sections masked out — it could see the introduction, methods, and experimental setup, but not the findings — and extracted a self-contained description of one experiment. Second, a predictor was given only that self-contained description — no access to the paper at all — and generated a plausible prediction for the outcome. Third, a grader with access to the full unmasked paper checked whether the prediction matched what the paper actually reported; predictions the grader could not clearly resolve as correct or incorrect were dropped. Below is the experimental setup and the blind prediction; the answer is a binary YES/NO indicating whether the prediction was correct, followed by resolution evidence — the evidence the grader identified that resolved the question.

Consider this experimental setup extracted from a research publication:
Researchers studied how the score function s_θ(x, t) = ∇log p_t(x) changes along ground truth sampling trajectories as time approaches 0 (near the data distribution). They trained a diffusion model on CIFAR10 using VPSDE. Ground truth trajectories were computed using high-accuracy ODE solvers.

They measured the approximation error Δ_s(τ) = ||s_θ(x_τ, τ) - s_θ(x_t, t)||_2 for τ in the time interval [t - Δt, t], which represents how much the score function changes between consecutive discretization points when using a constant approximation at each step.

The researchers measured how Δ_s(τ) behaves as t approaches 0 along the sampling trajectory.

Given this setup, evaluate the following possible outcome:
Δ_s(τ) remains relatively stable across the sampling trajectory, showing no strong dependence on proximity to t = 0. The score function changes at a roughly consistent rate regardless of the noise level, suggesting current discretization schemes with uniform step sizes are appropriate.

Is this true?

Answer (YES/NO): NO